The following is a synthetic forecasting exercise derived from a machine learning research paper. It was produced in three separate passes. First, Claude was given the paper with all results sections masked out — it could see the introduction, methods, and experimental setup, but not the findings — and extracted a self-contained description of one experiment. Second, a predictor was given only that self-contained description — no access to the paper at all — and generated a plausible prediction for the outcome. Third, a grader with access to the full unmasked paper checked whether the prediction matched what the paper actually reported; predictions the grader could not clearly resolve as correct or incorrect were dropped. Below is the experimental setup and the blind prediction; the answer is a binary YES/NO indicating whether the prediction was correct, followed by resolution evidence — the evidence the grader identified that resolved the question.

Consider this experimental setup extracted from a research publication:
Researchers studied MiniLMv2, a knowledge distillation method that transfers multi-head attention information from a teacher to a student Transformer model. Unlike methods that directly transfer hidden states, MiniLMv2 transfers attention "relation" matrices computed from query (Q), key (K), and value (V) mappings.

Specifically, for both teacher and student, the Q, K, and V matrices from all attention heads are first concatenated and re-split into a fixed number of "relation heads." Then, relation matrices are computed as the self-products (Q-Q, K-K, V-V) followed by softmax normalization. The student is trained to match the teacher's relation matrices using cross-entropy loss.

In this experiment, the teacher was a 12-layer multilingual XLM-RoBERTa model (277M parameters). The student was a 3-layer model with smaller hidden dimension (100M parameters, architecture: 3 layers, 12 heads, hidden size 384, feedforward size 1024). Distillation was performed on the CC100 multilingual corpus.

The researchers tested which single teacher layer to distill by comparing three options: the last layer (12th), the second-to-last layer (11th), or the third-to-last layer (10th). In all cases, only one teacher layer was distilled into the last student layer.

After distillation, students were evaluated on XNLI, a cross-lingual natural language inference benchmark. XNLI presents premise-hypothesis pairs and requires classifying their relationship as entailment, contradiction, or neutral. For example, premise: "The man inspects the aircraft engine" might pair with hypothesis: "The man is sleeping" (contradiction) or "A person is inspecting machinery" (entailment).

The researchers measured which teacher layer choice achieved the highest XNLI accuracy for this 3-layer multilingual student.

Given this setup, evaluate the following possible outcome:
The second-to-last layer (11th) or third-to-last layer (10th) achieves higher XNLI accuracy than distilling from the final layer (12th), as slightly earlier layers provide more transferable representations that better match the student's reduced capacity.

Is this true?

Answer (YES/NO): YES